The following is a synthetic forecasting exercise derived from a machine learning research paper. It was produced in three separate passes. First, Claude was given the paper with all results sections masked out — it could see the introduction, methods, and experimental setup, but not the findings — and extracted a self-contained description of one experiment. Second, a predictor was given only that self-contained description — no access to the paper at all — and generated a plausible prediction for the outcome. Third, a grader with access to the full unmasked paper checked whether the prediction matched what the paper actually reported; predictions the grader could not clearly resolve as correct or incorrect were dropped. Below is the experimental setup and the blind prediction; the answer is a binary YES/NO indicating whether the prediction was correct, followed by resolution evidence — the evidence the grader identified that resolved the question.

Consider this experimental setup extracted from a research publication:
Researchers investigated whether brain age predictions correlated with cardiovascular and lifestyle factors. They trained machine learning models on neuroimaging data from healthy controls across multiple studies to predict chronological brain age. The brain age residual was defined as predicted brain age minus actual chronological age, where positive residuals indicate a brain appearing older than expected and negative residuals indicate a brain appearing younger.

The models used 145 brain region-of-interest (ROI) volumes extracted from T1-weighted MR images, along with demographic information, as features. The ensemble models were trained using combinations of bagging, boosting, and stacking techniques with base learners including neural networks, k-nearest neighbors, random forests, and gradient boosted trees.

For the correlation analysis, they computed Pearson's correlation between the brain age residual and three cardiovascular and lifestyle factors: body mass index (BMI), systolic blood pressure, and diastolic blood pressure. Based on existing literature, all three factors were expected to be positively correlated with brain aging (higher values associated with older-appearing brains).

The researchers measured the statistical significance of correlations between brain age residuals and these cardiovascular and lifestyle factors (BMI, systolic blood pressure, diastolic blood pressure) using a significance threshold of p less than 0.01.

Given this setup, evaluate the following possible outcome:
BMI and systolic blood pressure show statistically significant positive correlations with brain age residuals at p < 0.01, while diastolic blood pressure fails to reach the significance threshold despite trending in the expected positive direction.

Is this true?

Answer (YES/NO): NO